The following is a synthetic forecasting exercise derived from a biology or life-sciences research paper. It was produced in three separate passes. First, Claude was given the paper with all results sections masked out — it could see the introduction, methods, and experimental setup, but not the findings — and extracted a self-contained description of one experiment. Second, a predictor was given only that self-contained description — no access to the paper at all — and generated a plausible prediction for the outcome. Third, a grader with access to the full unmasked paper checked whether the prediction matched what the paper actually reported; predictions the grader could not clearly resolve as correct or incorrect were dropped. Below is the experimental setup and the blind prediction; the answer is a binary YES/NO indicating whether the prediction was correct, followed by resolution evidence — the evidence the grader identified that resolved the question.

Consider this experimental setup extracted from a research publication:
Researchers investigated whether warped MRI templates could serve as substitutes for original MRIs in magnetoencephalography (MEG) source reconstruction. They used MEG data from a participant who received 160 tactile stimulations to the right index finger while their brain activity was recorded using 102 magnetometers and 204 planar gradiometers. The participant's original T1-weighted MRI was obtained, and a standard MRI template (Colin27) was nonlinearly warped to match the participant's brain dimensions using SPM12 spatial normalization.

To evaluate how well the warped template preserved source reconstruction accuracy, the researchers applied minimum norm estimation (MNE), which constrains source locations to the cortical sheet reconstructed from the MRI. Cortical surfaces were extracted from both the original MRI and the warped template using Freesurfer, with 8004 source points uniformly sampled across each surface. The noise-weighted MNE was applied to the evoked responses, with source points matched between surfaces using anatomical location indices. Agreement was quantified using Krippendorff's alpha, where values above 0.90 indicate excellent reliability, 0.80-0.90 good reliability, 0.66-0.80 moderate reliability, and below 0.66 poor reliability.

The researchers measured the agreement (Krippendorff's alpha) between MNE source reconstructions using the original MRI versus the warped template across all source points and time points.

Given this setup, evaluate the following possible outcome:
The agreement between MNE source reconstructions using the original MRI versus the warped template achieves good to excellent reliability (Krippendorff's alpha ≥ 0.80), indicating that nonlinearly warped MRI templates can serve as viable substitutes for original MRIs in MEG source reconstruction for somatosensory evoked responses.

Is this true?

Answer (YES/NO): NO